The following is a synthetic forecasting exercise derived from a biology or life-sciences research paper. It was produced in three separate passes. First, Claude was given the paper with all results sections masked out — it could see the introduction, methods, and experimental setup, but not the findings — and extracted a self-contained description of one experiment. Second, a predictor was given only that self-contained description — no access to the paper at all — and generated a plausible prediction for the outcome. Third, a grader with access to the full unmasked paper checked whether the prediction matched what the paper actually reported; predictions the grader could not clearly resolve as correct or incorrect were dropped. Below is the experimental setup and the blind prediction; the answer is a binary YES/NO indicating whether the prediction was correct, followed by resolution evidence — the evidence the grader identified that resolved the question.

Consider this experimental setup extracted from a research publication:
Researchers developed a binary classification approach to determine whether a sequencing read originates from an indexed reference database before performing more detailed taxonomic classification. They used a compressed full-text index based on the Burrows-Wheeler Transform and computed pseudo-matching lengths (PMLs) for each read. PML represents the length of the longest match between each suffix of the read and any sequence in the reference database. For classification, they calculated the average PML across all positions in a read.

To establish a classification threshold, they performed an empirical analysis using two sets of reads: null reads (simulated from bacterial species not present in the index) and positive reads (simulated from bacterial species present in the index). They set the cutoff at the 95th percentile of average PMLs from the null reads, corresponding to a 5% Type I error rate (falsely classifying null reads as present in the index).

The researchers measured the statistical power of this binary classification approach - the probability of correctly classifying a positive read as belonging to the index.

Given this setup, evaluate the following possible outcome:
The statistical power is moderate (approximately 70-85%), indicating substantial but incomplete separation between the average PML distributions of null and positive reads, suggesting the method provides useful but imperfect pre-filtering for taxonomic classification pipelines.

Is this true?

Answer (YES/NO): NO